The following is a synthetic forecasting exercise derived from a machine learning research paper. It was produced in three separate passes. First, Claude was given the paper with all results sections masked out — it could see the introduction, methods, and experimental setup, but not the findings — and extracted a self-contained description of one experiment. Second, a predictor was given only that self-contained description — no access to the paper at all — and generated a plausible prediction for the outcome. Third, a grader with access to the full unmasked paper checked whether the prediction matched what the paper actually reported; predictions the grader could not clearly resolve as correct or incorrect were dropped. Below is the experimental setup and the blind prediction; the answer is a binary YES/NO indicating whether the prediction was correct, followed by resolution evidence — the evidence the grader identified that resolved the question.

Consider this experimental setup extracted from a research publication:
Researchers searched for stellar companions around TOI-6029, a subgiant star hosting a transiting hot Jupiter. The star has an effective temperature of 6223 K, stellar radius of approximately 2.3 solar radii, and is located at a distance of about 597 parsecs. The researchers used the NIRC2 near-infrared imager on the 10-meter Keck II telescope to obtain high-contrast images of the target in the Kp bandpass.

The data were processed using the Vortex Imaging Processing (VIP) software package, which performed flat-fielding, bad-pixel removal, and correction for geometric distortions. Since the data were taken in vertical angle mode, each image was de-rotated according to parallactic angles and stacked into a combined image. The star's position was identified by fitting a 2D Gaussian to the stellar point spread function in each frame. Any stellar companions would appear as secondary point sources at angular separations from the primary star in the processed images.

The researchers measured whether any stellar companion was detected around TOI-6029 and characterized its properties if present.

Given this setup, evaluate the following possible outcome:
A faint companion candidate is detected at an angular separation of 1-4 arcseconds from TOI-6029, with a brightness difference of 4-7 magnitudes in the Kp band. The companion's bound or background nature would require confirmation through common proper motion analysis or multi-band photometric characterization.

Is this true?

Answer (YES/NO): NO